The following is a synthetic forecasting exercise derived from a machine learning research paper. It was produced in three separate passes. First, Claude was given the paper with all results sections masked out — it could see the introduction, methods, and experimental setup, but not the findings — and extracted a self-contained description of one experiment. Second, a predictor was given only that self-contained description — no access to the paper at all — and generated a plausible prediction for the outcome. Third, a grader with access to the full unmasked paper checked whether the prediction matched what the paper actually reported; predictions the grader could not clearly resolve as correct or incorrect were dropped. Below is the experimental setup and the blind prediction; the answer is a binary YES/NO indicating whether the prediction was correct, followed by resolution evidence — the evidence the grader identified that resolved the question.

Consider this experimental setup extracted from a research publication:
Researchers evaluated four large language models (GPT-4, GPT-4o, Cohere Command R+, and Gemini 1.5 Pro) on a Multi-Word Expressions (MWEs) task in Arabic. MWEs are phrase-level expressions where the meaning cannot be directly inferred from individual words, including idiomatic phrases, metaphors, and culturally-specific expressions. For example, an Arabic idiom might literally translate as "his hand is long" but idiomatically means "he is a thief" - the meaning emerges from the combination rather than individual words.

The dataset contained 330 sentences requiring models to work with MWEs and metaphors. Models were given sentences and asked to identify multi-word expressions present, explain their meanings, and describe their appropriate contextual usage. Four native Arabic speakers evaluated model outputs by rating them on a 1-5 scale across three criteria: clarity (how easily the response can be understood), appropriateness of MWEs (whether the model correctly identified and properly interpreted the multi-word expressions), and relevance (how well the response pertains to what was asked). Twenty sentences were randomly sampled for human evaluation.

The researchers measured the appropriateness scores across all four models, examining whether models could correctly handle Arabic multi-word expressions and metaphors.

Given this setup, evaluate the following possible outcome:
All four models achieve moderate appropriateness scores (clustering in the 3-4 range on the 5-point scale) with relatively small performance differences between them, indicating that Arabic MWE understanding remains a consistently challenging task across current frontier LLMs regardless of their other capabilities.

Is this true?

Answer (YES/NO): NO